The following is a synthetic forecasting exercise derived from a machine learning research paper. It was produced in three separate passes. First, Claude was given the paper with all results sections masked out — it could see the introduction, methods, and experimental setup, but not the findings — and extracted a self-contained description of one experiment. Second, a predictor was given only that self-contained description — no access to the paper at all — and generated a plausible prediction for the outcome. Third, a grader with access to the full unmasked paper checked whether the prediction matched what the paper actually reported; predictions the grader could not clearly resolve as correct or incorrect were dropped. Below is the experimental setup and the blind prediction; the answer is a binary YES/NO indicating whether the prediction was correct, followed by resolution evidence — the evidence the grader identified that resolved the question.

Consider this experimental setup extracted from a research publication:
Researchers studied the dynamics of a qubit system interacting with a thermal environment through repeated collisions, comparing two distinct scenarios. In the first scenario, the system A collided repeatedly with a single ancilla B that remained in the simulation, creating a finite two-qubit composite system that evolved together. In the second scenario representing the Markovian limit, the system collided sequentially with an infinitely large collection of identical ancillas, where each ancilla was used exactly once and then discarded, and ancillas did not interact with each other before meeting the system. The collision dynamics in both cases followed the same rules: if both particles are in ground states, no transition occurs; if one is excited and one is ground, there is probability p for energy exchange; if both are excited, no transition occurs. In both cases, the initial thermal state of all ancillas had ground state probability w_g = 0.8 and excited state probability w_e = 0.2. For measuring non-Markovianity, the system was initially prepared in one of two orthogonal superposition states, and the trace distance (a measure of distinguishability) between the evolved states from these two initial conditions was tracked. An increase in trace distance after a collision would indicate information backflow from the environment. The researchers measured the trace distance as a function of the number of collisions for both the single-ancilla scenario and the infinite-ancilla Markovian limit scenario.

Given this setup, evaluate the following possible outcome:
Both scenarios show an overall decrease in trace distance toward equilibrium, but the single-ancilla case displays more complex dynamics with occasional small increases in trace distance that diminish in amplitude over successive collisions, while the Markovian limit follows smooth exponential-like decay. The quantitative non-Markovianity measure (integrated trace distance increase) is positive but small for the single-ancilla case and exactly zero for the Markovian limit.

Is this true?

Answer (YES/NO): NO